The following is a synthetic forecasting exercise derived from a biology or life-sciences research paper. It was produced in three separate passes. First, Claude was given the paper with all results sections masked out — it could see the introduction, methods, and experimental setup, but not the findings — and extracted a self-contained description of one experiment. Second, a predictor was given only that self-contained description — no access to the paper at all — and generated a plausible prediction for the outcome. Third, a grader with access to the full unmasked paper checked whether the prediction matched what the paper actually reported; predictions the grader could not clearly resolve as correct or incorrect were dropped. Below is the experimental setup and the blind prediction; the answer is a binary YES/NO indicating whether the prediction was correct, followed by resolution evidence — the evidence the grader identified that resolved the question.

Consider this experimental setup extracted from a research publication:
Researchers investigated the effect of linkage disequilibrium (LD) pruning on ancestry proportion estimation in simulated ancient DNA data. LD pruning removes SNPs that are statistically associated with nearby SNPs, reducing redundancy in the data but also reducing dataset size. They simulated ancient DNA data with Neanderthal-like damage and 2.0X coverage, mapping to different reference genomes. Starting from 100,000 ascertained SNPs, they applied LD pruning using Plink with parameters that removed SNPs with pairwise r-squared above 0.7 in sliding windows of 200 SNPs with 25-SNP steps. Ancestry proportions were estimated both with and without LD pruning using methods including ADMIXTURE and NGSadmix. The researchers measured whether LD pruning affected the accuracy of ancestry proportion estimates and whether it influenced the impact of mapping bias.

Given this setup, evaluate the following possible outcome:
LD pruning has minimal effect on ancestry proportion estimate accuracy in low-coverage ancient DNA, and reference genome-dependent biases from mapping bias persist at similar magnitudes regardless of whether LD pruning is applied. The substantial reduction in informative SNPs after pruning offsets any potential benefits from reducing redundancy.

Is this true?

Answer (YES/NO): NO